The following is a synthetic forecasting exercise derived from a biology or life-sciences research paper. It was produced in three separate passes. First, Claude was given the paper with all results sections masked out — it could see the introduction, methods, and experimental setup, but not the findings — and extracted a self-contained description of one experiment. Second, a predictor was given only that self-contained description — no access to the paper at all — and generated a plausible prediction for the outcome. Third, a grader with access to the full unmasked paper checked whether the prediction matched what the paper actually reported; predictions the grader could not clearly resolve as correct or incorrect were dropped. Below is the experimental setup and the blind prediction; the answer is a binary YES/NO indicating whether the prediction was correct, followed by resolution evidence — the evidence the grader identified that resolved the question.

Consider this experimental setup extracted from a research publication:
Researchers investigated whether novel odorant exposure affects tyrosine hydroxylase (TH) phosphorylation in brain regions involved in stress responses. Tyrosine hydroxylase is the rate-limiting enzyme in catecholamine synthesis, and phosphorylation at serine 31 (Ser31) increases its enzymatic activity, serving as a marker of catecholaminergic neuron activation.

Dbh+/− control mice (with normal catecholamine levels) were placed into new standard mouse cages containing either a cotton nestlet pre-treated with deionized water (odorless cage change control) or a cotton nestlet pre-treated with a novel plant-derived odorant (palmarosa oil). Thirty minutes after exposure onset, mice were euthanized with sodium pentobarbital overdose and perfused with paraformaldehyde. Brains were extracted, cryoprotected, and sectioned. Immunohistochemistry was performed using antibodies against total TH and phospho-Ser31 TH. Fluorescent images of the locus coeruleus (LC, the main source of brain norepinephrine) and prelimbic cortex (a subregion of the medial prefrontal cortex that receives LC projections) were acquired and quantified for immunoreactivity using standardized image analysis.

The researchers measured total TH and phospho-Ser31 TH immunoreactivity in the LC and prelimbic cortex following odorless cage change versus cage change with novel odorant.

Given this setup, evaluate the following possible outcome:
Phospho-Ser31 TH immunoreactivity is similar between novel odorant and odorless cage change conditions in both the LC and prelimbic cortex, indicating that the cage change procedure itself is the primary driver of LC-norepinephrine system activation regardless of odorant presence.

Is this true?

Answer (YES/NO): NO